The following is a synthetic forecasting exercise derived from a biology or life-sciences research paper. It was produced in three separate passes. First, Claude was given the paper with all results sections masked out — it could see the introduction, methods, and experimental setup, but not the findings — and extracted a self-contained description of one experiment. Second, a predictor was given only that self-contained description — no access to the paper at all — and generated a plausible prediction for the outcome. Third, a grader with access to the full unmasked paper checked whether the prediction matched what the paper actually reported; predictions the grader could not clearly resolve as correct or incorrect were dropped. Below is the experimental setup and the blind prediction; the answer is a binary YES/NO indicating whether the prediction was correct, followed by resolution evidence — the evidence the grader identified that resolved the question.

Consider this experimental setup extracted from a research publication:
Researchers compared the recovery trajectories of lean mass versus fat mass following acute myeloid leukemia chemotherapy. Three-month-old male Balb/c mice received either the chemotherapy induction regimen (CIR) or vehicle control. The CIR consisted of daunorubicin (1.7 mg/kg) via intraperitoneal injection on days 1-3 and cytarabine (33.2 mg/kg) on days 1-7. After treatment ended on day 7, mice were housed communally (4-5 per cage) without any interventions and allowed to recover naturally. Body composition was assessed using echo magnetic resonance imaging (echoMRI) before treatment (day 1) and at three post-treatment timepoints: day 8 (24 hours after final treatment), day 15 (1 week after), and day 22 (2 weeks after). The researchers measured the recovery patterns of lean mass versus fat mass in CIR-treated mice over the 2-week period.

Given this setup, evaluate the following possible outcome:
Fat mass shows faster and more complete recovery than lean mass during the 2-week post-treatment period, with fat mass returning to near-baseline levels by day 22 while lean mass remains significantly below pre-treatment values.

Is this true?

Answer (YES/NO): NO